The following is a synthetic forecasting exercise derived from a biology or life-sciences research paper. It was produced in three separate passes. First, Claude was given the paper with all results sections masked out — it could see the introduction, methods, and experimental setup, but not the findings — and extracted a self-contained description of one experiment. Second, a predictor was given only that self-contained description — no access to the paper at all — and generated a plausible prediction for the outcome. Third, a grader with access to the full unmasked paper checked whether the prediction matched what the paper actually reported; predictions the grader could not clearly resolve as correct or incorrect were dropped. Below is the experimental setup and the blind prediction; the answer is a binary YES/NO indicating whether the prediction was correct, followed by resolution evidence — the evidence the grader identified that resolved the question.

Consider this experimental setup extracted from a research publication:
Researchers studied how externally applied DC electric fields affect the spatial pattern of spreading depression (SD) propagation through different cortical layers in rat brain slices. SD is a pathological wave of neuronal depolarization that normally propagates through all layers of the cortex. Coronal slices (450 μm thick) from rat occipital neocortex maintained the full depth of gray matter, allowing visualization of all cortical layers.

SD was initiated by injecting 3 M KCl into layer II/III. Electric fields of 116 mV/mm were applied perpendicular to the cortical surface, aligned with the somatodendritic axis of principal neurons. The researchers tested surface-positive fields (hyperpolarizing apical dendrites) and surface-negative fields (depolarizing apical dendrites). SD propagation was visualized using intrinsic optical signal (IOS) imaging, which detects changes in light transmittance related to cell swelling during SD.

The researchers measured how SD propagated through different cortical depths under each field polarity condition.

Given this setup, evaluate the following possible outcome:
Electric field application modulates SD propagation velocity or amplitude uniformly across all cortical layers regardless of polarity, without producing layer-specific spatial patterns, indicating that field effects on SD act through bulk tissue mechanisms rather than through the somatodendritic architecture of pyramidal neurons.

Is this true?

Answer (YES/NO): NO